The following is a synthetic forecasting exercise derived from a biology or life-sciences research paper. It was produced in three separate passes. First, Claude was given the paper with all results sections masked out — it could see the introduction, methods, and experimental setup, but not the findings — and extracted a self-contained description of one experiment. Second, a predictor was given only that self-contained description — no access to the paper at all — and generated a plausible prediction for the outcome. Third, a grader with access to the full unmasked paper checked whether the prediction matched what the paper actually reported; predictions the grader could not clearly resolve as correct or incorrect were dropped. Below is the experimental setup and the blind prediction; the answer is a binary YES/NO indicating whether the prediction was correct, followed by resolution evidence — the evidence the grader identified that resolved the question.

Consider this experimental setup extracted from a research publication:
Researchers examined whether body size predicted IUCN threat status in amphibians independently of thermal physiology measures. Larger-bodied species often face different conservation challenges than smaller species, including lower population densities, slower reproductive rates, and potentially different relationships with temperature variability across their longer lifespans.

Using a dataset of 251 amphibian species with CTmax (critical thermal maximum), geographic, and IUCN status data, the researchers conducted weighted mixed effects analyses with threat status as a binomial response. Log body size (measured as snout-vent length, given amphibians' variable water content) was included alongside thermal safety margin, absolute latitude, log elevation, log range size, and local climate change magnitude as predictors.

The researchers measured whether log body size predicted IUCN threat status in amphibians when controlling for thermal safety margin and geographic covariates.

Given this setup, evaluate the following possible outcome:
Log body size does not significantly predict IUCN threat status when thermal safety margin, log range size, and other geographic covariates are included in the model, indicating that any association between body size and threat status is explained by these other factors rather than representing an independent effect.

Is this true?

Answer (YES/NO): NO